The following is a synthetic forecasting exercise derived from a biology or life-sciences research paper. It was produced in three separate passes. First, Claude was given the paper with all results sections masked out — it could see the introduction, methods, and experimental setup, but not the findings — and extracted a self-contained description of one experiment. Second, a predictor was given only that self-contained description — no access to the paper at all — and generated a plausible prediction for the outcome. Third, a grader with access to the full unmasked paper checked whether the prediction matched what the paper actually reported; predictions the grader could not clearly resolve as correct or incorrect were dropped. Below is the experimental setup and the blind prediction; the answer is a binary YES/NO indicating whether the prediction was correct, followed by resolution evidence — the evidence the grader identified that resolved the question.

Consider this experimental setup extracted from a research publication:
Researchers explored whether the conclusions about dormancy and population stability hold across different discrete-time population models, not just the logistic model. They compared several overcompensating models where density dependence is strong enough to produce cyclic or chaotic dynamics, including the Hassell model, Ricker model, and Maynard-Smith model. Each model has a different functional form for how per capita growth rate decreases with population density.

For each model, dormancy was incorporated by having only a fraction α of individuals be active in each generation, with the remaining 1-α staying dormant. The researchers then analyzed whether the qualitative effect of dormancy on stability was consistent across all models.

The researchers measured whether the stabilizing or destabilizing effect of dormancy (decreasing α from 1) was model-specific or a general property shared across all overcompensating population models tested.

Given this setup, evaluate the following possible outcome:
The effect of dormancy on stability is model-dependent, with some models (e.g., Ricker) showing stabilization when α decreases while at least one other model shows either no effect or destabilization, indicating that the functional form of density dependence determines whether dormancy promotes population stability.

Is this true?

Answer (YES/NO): NO